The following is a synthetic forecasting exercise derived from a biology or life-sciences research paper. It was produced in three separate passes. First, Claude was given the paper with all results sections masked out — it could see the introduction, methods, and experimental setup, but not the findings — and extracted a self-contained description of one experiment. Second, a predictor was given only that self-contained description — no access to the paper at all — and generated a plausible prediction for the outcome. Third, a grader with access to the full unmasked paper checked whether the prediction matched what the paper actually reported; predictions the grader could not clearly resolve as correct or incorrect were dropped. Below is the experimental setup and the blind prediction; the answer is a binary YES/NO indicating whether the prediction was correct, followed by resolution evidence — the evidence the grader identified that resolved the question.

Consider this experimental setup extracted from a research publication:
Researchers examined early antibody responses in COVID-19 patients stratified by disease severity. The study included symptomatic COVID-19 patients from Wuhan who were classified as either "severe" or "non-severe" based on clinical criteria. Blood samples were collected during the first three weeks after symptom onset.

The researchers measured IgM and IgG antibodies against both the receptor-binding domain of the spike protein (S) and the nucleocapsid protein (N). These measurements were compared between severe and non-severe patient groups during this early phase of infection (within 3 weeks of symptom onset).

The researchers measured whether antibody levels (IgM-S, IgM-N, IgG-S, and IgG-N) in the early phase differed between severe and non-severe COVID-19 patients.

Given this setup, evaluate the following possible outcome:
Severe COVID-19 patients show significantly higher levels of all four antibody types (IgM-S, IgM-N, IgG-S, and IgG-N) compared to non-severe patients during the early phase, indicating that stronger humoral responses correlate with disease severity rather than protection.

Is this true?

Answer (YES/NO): NO